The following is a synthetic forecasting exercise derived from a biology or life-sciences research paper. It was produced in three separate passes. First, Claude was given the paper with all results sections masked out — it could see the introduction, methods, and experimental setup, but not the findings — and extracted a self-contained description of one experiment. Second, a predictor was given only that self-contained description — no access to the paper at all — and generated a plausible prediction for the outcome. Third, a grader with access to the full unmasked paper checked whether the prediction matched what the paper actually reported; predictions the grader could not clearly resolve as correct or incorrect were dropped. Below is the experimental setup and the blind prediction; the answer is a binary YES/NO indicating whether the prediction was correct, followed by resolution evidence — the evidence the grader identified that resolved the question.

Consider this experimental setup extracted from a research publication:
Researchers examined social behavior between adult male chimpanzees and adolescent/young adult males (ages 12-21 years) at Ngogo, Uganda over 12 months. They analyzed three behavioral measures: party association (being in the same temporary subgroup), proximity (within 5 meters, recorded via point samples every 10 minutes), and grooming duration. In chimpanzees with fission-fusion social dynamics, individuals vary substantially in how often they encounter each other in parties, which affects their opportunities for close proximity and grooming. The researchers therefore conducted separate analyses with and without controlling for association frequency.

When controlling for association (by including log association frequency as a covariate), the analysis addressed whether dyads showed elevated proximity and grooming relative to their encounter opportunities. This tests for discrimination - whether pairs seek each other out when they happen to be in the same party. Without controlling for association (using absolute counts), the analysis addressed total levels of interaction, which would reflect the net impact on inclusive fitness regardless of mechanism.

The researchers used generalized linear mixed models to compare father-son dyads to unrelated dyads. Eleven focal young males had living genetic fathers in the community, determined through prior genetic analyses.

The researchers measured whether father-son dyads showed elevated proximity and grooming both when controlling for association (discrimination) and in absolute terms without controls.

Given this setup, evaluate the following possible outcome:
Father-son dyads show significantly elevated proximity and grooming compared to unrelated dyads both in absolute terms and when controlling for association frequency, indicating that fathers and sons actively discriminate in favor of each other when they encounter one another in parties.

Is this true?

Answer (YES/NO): NO